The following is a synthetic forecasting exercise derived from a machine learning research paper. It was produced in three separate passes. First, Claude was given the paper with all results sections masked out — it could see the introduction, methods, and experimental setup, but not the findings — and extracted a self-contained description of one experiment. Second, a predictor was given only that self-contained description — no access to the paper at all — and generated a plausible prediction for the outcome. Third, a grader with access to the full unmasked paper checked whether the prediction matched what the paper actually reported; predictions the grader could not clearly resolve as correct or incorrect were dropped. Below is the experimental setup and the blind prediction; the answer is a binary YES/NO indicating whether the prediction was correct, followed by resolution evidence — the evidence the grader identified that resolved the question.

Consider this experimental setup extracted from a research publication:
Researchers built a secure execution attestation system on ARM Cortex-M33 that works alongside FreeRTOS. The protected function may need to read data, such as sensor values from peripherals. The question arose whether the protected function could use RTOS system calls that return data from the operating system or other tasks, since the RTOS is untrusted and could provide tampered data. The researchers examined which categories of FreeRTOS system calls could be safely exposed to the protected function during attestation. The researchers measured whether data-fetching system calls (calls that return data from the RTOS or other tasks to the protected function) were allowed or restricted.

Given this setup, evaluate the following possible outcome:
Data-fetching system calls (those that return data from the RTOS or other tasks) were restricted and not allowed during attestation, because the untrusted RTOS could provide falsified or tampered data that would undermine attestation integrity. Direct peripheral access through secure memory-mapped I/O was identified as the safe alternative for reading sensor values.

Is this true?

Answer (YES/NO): YES